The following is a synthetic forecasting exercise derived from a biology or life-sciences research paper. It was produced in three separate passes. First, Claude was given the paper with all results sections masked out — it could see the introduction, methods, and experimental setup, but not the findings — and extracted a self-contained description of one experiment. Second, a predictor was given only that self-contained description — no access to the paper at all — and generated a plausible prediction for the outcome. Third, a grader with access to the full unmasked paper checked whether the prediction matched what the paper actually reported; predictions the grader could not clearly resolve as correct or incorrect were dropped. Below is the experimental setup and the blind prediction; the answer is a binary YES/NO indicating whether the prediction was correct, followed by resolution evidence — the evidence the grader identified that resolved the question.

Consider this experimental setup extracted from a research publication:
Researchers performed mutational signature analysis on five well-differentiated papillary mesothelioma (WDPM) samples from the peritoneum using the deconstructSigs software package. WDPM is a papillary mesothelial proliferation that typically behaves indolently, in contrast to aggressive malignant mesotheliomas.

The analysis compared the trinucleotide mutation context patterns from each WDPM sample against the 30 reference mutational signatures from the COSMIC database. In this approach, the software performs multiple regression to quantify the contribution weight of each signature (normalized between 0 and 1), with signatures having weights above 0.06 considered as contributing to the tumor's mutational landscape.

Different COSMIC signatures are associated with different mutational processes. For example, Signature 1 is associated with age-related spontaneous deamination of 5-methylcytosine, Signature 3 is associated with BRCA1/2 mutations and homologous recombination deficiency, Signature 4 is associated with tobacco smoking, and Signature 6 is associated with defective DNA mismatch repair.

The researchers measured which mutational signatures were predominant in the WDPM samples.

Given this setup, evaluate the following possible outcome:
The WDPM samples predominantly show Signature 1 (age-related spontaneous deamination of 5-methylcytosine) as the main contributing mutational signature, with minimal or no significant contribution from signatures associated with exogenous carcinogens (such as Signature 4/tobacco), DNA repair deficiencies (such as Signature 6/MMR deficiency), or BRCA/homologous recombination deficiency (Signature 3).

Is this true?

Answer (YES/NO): NO